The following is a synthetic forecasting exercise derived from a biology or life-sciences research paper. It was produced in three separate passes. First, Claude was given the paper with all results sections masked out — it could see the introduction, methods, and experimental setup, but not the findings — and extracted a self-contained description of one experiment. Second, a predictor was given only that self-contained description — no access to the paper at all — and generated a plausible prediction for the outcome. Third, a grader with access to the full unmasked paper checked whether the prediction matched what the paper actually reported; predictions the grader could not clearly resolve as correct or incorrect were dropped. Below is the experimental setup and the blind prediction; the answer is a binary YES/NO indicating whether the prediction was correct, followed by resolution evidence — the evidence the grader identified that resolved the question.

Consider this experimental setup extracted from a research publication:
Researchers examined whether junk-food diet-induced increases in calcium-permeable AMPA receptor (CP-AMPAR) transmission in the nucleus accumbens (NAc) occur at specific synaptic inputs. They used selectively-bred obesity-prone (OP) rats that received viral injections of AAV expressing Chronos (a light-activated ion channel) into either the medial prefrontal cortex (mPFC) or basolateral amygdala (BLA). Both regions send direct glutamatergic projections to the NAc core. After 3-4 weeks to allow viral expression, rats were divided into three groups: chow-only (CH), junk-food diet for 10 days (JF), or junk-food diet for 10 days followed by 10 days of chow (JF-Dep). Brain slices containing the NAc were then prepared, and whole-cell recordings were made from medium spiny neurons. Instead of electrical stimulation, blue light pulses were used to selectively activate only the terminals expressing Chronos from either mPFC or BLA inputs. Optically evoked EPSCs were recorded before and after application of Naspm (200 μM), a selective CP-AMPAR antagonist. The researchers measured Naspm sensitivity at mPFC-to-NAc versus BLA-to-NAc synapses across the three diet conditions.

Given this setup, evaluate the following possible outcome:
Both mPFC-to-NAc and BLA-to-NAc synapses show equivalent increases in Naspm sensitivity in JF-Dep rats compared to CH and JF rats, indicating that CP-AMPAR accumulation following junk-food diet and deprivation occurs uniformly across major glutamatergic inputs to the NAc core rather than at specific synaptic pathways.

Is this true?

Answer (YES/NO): NO